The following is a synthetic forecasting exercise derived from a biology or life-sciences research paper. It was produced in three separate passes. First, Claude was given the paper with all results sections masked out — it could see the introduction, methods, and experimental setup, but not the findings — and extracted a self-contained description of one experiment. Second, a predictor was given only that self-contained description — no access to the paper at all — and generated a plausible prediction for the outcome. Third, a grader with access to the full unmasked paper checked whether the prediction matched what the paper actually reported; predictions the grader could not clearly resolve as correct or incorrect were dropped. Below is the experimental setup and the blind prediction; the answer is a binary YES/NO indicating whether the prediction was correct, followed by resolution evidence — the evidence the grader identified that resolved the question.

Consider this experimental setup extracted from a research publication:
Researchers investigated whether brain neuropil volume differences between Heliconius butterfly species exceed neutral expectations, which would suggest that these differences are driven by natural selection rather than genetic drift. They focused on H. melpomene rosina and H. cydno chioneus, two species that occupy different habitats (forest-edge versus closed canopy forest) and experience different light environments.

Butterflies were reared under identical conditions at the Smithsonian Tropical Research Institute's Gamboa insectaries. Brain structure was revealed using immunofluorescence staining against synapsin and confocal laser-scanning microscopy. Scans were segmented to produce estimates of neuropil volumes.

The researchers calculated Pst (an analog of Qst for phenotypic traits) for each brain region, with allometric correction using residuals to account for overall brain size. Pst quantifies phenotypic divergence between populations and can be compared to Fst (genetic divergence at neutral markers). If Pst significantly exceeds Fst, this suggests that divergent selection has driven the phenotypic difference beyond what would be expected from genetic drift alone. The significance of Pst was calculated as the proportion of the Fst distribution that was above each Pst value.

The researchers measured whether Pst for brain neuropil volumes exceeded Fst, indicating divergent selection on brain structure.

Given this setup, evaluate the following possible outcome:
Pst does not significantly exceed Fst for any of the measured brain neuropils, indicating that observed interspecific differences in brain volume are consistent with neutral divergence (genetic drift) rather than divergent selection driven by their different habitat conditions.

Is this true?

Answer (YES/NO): NO